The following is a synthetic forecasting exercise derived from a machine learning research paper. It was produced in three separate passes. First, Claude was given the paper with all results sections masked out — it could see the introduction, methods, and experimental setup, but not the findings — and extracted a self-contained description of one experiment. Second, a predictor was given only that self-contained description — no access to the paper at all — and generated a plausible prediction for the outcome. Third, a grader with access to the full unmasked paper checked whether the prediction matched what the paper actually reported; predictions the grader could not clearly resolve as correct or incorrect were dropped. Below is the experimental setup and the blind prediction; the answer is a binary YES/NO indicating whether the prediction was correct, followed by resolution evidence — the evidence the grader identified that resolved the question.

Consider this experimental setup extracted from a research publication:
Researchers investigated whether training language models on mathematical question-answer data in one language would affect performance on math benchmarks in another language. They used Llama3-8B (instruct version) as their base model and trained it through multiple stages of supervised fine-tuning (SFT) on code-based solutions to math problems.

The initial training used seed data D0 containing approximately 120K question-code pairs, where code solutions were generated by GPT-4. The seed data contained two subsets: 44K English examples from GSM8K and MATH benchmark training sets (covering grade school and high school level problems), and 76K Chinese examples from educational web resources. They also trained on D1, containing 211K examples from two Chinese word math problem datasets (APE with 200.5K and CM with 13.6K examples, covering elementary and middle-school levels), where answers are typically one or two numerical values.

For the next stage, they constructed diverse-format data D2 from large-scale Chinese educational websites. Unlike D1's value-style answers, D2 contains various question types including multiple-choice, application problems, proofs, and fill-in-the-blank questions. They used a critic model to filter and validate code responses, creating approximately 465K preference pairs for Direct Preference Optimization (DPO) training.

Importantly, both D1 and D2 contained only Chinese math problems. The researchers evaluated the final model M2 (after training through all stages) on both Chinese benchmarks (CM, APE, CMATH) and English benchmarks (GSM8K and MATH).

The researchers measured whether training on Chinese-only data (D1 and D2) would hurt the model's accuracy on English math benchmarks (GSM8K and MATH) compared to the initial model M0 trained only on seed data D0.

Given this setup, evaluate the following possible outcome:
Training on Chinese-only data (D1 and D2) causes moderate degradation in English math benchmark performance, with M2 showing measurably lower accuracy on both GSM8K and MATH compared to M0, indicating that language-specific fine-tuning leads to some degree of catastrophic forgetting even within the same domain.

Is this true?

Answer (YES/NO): NO